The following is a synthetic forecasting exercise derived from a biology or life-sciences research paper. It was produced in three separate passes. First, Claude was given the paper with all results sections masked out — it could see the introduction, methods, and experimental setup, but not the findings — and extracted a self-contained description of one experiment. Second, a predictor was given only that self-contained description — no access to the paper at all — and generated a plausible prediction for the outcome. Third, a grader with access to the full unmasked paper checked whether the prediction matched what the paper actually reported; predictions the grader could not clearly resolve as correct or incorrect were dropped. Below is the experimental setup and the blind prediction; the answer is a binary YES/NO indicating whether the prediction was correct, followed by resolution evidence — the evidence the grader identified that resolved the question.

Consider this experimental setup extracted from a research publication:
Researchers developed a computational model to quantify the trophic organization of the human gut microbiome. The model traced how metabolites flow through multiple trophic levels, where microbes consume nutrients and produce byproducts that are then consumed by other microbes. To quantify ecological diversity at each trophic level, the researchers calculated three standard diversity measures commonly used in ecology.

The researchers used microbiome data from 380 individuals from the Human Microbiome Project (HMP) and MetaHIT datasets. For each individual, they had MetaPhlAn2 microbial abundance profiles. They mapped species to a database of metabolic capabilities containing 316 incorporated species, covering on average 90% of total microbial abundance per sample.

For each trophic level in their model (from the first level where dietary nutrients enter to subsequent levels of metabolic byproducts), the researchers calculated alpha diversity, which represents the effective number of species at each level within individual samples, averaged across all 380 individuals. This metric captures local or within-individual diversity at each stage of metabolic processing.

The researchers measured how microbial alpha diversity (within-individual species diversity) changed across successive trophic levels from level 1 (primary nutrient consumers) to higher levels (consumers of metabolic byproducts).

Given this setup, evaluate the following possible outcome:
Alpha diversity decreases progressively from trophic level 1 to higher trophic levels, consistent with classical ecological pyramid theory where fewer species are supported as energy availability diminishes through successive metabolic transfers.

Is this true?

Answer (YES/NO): NO